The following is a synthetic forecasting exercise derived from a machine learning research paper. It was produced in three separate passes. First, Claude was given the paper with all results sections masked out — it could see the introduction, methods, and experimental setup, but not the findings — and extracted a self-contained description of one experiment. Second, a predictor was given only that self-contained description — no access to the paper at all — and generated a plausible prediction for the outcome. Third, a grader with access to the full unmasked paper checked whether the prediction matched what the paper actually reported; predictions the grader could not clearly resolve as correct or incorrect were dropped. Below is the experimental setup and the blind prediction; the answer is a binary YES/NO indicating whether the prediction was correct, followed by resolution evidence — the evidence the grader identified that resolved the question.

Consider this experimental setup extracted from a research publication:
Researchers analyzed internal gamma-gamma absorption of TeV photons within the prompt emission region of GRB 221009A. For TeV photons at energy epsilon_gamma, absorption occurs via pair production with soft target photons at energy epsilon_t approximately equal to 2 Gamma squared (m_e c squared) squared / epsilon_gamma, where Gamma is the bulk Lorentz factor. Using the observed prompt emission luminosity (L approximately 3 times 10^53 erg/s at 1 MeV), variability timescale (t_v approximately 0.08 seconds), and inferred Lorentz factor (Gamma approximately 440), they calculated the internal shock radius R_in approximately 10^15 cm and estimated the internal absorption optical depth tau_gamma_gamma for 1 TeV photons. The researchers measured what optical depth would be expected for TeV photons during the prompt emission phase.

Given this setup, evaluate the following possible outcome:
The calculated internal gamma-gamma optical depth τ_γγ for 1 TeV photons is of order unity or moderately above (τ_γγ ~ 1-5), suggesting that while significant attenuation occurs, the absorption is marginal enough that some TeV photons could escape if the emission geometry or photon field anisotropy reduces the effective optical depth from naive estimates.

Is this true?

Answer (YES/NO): NO